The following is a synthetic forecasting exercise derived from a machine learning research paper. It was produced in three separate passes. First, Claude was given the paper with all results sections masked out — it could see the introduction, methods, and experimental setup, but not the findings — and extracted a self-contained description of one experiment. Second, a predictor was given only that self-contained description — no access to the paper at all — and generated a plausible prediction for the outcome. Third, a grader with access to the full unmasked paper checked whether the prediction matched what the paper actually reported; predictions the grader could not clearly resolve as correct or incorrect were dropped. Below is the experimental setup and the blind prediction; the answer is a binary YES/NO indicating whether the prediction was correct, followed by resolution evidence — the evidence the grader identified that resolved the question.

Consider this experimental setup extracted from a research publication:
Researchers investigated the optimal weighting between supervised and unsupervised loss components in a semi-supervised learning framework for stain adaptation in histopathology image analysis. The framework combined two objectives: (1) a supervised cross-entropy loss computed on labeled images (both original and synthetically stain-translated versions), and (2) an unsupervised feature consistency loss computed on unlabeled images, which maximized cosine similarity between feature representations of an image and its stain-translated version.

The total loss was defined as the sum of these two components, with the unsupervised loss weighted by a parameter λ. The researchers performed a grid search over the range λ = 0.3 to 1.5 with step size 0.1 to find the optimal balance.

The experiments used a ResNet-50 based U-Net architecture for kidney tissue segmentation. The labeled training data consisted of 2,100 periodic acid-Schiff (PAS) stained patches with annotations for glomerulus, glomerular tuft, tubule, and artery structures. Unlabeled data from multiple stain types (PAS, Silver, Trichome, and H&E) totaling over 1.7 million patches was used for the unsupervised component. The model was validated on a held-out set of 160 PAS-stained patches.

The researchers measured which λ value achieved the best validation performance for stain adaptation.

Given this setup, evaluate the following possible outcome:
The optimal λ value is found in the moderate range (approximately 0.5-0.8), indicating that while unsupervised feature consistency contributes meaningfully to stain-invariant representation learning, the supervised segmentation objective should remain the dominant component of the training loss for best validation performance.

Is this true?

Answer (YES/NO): NO